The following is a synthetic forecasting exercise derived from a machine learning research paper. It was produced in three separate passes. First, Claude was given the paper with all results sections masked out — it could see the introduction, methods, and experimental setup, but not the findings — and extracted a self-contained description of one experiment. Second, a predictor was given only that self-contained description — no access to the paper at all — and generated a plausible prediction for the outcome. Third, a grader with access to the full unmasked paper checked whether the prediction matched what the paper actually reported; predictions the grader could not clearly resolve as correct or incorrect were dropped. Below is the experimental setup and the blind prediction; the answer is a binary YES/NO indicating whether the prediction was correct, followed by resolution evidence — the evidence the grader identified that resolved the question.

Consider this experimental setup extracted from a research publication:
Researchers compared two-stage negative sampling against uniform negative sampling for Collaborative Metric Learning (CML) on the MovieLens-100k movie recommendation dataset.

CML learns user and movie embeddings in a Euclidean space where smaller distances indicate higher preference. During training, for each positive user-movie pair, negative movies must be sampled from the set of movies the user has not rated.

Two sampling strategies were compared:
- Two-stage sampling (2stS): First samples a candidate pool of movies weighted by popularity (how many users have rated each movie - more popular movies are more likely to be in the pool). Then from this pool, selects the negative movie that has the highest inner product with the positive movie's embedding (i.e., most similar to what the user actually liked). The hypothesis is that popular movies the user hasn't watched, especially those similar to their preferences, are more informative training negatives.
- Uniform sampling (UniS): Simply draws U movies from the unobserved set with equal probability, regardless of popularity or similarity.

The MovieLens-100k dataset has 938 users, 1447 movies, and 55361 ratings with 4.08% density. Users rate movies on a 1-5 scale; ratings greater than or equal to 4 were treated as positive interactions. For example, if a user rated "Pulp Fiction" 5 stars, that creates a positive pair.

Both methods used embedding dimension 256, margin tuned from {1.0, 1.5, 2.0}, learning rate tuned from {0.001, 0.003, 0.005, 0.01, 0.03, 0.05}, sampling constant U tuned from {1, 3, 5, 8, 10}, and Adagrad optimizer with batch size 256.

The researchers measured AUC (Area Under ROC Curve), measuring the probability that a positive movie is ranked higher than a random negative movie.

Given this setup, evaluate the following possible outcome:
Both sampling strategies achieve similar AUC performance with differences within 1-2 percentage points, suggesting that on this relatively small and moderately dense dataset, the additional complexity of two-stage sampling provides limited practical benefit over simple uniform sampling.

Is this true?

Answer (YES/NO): YES